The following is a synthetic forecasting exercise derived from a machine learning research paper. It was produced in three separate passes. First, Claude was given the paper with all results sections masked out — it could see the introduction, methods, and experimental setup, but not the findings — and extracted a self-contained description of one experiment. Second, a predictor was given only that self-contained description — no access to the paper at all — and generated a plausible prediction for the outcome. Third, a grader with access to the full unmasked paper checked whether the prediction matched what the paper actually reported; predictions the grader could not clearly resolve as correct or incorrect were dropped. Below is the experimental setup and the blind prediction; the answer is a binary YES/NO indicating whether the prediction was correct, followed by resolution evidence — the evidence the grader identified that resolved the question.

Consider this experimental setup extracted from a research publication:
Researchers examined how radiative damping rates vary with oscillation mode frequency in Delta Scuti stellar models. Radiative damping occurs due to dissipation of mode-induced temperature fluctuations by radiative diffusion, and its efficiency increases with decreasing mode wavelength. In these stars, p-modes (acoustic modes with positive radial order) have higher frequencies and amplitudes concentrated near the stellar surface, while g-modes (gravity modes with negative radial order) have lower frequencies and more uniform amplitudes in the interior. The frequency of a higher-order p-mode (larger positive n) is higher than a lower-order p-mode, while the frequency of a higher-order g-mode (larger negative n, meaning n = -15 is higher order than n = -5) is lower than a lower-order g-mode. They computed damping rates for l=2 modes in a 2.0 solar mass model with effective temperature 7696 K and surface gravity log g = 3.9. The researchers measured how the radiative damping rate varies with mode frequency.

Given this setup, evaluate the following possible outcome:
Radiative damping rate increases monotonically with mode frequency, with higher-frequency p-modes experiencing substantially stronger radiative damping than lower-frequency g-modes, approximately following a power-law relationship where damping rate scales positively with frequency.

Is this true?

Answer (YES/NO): NO